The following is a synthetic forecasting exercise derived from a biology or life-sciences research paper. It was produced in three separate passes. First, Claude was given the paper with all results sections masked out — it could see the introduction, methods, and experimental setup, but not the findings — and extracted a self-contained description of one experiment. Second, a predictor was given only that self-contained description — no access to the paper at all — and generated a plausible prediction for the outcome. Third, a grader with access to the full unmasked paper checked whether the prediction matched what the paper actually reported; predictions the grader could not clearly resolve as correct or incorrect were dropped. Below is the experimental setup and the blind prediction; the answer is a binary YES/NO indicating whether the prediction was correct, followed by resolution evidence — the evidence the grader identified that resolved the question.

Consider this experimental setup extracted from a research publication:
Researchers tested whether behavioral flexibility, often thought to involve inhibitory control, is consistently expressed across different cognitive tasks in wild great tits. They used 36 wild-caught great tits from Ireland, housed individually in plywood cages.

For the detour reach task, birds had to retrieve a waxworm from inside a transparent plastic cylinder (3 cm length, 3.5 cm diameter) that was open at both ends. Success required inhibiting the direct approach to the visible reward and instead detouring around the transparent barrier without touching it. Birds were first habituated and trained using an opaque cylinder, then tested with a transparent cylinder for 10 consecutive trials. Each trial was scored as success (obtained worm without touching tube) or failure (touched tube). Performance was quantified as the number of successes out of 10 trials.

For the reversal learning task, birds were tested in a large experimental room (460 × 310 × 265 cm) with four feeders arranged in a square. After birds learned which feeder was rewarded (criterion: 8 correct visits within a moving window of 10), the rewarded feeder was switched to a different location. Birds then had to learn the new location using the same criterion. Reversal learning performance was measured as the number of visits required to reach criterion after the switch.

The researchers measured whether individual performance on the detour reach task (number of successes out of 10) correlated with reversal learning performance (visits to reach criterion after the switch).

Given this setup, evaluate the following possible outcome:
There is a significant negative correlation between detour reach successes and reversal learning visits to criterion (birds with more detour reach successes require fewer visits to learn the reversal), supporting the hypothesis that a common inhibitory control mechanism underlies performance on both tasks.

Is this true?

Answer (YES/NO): NO